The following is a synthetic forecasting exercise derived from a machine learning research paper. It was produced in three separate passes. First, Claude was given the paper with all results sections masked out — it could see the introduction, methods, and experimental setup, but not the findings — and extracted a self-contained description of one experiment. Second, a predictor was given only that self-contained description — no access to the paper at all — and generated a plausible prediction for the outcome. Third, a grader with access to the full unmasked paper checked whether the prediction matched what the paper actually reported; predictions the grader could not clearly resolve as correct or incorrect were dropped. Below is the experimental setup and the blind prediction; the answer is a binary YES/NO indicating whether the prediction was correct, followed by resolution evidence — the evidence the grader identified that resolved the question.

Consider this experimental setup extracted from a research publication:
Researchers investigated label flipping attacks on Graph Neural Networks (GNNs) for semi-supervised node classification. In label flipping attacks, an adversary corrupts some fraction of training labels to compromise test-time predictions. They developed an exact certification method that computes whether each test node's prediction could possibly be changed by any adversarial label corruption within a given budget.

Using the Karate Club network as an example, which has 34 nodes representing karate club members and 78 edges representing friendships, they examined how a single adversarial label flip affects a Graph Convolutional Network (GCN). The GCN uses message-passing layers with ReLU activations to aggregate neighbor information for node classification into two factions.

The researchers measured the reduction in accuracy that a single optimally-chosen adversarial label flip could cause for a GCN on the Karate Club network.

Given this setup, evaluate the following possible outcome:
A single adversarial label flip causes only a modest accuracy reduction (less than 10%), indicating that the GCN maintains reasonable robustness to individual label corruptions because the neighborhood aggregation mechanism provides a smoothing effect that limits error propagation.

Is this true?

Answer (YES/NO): NO